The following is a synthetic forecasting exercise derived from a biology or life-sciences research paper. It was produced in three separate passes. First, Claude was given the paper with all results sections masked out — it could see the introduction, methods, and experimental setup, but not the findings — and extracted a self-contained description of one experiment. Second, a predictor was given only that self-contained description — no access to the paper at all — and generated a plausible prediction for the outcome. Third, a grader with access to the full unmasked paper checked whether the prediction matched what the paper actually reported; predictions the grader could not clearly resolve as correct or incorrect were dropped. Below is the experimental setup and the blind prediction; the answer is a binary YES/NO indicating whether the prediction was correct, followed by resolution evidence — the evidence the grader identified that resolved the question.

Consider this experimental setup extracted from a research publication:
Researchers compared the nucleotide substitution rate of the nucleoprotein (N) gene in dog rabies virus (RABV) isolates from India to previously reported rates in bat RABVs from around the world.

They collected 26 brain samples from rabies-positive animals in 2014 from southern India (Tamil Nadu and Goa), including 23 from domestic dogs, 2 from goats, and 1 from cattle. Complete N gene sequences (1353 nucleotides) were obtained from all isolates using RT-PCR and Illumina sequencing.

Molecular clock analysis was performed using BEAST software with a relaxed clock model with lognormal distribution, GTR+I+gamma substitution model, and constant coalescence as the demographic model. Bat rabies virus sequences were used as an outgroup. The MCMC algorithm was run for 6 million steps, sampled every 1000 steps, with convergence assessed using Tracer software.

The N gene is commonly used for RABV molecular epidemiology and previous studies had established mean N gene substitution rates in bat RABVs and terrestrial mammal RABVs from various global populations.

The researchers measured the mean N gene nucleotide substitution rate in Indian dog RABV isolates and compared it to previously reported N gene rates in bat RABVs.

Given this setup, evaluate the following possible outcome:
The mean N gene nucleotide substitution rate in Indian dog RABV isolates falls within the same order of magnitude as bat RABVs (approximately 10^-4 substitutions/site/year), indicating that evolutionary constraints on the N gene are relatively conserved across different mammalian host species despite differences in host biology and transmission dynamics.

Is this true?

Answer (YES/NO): YES